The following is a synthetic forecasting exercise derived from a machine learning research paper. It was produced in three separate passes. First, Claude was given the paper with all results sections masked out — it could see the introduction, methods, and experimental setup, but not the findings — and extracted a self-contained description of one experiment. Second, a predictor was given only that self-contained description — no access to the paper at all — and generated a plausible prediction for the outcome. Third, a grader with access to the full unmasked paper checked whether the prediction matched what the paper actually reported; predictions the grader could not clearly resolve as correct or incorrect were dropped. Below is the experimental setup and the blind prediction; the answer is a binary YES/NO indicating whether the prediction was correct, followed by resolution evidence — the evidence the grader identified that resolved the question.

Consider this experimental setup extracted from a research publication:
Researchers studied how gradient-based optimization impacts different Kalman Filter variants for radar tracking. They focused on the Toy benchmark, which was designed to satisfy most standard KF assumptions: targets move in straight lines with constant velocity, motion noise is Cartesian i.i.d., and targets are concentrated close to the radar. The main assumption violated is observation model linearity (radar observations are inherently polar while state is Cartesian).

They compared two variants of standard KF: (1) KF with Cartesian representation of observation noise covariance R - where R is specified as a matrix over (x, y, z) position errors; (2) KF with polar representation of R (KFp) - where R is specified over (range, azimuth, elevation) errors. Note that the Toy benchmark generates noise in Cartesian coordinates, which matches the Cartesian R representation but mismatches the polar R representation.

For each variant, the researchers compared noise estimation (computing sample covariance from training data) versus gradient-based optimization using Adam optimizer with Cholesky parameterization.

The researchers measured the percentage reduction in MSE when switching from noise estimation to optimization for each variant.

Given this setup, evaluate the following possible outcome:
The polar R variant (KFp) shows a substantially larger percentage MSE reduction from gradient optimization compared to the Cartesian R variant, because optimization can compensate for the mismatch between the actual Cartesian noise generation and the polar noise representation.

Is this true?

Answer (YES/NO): YES